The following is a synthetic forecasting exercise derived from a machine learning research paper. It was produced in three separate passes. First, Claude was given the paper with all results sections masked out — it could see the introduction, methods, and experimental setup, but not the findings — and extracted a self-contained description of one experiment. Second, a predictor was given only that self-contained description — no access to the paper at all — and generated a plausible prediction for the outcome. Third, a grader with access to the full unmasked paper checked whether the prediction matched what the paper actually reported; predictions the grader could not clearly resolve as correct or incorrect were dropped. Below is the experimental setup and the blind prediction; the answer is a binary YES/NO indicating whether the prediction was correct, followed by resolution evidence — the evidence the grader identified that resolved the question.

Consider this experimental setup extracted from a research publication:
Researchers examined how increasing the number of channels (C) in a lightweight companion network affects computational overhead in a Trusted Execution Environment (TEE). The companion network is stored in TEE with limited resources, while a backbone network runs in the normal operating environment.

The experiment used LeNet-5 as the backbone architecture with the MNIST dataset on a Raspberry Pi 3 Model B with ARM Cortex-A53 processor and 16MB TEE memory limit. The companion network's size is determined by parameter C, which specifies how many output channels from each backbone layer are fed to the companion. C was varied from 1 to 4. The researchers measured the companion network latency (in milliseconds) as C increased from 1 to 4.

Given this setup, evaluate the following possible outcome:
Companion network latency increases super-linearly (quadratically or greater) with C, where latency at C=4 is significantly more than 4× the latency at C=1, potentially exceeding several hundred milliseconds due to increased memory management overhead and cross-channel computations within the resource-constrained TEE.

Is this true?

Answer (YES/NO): NO